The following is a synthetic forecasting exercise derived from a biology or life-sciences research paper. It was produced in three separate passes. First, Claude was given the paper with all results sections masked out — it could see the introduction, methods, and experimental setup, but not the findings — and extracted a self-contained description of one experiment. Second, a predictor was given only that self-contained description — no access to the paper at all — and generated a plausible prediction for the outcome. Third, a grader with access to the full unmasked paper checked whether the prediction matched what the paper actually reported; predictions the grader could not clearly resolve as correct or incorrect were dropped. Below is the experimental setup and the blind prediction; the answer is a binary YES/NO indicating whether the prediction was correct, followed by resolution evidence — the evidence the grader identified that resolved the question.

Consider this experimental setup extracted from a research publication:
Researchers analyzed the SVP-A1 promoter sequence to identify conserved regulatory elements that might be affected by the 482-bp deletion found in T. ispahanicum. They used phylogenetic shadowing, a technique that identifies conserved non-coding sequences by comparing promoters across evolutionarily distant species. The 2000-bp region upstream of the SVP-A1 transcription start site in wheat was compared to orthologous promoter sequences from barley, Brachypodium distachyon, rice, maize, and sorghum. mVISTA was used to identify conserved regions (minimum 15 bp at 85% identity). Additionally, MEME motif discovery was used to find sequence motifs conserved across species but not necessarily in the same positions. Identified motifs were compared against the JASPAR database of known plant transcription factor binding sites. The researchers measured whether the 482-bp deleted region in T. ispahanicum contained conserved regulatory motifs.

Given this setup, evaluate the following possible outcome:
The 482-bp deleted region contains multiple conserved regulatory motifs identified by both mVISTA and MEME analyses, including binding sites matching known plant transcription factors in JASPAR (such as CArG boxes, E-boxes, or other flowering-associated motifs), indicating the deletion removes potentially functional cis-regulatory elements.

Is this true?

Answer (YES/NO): YES